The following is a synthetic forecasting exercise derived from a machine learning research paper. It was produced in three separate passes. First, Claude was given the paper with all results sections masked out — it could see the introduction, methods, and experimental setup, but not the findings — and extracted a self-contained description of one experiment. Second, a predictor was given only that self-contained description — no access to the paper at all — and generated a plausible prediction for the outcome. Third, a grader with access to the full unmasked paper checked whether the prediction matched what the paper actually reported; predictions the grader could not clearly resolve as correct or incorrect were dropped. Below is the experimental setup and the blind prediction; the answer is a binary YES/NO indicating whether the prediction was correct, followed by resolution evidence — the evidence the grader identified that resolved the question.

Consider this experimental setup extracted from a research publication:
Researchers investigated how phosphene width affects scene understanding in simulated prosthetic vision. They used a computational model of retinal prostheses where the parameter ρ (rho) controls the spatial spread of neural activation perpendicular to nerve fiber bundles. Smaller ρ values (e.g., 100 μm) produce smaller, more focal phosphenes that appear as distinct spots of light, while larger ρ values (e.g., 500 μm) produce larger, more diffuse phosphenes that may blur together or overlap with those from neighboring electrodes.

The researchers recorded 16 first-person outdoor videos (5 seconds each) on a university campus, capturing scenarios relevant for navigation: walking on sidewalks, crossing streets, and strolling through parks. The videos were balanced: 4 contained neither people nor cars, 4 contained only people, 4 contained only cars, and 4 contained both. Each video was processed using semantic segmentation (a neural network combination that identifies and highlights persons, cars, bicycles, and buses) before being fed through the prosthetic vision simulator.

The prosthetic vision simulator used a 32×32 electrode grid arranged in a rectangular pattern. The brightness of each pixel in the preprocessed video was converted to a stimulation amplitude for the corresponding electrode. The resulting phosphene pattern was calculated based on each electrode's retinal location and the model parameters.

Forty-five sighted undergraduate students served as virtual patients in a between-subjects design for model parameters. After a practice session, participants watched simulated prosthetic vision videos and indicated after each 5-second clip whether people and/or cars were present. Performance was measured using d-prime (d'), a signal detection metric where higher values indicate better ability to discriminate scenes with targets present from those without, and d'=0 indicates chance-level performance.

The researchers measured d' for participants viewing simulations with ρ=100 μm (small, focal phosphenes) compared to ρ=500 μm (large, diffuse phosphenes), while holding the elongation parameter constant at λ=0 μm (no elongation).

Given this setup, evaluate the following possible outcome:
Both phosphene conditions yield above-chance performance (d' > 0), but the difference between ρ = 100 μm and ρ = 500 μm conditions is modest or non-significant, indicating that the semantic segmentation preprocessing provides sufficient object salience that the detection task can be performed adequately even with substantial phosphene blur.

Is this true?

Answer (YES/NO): NO